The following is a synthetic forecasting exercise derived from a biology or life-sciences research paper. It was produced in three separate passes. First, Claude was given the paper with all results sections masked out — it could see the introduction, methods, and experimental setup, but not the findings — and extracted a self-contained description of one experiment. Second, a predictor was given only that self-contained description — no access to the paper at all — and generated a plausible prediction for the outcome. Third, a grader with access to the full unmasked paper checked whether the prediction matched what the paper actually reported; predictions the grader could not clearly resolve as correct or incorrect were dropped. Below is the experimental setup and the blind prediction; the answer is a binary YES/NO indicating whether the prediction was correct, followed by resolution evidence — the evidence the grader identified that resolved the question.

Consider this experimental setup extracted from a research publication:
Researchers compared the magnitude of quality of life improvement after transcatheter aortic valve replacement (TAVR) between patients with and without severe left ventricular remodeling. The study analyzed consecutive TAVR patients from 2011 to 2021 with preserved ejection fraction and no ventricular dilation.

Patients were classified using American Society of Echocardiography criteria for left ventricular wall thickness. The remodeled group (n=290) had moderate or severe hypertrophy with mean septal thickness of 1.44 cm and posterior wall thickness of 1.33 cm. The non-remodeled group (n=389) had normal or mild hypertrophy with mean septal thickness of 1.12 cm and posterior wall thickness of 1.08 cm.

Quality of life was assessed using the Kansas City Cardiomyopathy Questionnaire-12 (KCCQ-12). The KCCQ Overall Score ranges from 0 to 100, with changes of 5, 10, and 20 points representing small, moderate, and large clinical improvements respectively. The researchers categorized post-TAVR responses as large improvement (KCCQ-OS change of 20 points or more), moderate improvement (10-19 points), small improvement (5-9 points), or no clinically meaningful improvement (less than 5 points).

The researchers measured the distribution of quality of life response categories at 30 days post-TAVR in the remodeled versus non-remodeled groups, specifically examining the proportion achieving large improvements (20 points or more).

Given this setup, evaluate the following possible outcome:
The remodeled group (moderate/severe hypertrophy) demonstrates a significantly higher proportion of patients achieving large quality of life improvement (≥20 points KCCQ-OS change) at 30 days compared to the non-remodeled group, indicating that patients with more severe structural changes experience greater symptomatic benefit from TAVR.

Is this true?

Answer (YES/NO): NO